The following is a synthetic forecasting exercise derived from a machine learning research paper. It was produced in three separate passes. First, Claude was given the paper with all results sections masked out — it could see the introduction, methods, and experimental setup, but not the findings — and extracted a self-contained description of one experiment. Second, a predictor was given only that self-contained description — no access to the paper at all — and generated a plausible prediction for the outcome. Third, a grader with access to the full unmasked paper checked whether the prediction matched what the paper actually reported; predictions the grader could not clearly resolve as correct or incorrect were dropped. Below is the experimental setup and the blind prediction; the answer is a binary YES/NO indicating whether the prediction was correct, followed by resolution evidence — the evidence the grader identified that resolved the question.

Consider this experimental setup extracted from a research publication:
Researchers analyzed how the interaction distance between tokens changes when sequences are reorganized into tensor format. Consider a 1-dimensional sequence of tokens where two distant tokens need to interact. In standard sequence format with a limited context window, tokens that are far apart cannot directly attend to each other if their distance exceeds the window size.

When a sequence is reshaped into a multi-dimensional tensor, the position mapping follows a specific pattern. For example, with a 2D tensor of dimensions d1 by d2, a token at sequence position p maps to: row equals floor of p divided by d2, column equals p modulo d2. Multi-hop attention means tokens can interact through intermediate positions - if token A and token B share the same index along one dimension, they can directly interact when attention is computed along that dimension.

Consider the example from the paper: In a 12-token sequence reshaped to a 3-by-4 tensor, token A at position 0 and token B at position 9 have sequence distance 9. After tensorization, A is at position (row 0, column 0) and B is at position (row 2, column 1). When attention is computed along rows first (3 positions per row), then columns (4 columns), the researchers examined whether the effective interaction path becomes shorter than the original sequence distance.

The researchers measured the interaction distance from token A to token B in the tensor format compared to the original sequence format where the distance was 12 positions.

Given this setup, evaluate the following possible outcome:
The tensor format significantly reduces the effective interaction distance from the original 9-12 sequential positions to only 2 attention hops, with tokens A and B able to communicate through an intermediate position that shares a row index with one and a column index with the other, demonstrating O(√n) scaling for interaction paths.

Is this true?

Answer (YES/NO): NO